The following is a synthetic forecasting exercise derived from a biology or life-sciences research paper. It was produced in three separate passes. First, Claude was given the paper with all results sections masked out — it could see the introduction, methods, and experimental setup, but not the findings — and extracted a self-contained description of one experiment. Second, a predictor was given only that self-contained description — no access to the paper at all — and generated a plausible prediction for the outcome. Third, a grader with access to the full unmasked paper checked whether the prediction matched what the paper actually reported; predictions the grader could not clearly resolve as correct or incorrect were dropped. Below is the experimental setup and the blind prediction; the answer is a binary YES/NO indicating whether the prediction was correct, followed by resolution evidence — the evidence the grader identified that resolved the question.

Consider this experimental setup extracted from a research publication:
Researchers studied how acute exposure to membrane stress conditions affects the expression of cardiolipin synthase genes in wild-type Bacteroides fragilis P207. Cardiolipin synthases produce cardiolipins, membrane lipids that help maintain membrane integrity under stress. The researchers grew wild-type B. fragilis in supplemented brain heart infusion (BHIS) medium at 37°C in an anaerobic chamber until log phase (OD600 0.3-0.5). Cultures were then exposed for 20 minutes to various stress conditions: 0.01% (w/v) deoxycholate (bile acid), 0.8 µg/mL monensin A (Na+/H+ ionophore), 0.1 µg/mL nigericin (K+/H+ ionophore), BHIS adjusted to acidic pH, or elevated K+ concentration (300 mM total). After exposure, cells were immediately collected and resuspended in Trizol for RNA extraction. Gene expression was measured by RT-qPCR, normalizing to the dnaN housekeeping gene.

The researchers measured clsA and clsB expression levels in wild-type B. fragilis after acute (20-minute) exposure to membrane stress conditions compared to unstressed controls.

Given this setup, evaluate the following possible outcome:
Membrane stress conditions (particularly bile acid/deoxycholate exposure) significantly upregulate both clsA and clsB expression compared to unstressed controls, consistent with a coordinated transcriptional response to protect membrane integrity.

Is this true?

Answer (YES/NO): NO